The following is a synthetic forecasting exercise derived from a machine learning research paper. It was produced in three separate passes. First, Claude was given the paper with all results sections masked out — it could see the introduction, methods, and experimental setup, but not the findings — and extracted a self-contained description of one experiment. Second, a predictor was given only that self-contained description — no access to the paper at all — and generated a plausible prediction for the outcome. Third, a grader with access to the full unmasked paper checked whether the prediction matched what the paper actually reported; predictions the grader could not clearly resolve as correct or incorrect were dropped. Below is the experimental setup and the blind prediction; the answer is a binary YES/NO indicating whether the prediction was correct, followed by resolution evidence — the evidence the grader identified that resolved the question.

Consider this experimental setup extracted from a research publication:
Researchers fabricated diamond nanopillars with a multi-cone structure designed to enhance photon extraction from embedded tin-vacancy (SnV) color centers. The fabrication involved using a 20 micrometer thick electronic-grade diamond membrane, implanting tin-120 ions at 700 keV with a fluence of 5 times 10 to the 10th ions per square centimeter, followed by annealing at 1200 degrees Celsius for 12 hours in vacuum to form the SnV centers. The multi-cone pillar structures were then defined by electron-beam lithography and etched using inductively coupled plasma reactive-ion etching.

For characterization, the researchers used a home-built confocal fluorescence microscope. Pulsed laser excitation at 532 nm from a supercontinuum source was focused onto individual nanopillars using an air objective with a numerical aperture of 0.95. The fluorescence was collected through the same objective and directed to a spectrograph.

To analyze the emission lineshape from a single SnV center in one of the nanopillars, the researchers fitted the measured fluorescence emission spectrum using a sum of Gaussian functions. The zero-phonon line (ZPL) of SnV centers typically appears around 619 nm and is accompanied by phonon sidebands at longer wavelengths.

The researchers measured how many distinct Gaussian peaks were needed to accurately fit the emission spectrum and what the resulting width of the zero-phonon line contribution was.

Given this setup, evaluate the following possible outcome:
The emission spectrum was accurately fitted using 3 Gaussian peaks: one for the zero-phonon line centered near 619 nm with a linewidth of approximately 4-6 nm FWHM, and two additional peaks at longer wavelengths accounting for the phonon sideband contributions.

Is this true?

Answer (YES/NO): NO